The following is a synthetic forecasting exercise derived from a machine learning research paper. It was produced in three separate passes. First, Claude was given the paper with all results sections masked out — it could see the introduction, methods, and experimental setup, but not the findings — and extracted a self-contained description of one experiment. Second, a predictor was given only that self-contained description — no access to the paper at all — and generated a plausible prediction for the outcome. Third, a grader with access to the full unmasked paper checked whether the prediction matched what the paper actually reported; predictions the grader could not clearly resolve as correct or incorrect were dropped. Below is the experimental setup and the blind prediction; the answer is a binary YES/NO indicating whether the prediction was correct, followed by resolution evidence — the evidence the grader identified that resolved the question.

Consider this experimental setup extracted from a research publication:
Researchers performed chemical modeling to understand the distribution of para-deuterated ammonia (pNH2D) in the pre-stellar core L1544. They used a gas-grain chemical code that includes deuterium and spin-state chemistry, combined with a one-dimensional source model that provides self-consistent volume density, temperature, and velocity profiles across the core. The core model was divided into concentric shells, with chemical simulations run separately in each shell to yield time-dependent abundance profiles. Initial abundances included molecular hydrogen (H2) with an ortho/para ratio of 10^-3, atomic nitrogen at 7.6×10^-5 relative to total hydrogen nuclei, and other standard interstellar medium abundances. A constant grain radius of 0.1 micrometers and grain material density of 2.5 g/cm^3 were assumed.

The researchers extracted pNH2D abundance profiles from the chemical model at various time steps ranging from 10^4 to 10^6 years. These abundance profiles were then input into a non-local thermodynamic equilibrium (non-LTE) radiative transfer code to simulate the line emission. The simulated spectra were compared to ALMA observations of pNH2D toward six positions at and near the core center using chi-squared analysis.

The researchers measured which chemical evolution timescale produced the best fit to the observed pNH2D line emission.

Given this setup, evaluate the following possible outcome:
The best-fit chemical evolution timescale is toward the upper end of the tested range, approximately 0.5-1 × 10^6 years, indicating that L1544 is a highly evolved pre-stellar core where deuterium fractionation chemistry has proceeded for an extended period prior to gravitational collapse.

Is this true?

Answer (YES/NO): NO